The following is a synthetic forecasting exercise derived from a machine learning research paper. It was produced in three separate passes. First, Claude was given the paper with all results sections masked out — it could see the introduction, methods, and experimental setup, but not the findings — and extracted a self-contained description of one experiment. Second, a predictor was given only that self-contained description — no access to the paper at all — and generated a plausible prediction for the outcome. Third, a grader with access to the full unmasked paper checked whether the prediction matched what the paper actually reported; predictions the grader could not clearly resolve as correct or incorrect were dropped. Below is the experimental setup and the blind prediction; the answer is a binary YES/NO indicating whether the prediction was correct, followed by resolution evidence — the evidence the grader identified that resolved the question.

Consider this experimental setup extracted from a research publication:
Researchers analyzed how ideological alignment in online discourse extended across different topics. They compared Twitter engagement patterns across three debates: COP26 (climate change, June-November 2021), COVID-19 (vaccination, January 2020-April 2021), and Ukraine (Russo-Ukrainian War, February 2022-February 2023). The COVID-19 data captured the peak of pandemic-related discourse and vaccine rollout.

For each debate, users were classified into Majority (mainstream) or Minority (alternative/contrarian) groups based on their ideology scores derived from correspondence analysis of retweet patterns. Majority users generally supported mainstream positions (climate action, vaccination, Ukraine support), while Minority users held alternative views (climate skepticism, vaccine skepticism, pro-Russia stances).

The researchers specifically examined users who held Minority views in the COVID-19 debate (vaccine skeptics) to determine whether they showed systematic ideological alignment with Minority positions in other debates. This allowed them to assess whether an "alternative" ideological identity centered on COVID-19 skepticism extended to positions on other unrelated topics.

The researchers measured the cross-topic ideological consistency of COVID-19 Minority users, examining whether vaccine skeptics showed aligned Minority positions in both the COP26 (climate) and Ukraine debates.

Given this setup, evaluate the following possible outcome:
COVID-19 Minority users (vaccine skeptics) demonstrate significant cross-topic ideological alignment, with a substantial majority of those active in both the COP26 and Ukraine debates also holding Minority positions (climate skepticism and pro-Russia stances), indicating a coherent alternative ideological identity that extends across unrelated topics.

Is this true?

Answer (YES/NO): YES